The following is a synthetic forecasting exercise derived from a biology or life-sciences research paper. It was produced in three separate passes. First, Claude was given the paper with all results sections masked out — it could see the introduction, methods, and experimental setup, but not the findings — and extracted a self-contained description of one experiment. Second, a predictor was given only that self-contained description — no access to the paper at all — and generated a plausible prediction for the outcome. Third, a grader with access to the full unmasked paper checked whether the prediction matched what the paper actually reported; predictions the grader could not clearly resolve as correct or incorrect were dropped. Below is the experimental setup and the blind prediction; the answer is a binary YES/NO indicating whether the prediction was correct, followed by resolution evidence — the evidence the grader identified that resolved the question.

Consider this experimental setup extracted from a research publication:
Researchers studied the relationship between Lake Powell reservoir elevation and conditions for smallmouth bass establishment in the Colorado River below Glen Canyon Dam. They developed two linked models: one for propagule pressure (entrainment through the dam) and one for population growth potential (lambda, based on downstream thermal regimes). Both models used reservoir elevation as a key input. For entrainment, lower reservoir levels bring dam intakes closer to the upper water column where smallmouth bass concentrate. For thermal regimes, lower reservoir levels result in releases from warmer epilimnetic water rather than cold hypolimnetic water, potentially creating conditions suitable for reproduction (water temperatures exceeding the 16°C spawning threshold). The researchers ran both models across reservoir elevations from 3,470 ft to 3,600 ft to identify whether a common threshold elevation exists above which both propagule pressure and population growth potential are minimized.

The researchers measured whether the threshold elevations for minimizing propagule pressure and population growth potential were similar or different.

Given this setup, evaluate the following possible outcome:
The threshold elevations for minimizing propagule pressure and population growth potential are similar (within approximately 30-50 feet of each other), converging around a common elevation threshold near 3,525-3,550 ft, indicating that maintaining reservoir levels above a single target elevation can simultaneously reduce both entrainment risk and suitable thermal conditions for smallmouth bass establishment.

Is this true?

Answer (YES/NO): NO